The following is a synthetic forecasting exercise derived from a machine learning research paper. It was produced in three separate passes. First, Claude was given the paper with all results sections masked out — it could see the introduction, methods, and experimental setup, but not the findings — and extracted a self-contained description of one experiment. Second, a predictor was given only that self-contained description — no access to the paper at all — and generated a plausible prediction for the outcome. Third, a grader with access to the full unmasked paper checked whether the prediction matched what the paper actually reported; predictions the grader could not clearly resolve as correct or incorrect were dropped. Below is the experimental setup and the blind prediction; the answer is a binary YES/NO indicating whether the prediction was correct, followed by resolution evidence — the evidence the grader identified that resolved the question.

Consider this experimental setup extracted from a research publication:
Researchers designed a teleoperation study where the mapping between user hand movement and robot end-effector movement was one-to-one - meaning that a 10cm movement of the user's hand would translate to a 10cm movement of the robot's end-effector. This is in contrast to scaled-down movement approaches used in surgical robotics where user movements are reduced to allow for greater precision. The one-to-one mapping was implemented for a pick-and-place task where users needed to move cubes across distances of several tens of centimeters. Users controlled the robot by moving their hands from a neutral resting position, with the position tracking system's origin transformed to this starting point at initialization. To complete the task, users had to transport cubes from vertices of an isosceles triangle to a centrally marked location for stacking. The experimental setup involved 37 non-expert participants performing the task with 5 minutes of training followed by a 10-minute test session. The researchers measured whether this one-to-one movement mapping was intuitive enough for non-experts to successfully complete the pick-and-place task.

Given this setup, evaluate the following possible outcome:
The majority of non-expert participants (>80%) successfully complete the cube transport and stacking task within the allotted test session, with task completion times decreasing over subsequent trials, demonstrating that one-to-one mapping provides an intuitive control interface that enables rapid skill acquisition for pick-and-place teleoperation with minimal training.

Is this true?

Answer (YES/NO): NO